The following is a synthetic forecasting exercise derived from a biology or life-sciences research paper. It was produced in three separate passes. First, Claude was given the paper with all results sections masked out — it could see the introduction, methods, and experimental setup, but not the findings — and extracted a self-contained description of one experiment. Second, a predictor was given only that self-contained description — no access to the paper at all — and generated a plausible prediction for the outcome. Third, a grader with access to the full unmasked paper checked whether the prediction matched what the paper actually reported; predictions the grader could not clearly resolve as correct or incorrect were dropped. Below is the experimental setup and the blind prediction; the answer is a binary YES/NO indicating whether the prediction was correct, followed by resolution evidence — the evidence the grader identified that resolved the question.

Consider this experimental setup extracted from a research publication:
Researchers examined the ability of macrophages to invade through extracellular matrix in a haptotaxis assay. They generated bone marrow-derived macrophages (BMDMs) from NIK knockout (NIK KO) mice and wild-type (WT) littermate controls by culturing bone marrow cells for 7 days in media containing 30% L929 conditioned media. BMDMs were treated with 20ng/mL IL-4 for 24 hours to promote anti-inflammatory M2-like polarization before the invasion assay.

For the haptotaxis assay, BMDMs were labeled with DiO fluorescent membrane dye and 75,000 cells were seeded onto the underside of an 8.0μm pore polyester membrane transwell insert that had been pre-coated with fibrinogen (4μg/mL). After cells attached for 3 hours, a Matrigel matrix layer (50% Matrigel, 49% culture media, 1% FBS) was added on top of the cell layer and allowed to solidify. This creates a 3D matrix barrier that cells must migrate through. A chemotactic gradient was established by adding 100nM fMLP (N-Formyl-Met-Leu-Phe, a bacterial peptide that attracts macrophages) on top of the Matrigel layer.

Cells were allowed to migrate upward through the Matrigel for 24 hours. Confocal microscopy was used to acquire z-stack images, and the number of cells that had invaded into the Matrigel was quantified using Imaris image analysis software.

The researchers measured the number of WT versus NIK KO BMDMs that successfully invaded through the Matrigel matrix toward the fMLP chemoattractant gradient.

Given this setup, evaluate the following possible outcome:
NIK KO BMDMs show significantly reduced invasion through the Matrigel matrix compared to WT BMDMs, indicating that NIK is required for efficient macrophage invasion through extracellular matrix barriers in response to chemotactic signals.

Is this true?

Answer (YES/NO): YES